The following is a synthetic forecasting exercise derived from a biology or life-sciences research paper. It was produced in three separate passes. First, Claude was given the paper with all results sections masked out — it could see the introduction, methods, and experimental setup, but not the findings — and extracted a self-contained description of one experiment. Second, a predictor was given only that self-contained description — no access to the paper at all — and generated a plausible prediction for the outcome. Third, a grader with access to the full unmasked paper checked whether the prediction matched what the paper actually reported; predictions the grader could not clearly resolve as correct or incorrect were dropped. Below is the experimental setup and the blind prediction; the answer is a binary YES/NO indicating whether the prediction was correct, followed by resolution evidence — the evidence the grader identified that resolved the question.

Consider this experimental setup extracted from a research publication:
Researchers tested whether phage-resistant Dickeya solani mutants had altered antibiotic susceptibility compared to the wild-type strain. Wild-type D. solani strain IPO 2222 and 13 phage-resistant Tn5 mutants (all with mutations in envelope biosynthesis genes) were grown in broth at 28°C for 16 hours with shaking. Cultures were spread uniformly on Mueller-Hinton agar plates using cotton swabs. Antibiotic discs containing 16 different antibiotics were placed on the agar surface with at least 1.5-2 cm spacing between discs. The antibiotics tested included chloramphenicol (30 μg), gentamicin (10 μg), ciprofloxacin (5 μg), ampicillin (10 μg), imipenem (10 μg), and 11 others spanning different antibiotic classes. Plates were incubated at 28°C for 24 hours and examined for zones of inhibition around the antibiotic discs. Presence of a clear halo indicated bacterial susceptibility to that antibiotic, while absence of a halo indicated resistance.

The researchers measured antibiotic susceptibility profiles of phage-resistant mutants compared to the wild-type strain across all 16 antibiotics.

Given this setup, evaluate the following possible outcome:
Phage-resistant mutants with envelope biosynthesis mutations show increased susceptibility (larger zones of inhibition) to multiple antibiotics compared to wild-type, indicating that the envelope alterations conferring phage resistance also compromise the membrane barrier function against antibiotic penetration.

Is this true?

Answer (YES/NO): NO